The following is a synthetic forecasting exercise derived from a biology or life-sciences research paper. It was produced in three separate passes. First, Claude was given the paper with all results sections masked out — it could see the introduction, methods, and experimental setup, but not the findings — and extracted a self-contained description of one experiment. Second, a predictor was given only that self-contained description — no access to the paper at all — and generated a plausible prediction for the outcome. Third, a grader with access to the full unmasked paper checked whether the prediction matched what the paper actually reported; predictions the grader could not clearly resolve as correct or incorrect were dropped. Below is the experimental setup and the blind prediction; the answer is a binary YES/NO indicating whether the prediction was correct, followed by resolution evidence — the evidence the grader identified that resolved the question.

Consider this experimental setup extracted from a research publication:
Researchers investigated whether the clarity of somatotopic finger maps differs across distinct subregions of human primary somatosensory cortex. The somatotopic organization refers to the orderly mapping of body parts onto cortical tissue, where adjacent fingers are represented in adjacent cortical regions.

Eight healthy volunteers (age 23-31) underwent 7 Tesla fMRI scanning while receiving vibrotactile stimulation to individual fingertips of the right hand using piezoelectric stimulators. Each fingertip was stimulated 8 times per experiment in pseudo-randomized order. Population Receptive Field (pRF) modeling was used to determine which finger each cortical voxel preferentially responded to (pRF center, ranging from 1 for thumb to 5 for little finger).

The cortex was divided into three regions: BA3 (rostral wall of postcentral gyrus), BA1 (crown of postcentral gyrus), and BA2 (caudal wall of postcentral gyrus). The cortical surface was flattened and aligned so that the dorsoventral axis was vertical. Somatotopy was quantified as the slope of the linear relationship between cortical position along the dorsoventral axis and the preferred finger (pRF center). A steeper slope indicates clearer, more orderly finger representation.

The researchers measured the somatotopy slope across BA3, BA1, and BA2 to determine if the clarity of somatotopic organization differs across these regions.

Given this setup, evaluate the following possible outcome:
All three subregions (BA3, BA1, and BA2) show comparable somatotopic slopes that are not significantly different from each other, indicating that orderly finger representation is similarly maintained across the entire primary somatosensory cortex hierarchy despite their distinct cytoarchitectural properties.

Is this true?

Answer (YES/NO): NO